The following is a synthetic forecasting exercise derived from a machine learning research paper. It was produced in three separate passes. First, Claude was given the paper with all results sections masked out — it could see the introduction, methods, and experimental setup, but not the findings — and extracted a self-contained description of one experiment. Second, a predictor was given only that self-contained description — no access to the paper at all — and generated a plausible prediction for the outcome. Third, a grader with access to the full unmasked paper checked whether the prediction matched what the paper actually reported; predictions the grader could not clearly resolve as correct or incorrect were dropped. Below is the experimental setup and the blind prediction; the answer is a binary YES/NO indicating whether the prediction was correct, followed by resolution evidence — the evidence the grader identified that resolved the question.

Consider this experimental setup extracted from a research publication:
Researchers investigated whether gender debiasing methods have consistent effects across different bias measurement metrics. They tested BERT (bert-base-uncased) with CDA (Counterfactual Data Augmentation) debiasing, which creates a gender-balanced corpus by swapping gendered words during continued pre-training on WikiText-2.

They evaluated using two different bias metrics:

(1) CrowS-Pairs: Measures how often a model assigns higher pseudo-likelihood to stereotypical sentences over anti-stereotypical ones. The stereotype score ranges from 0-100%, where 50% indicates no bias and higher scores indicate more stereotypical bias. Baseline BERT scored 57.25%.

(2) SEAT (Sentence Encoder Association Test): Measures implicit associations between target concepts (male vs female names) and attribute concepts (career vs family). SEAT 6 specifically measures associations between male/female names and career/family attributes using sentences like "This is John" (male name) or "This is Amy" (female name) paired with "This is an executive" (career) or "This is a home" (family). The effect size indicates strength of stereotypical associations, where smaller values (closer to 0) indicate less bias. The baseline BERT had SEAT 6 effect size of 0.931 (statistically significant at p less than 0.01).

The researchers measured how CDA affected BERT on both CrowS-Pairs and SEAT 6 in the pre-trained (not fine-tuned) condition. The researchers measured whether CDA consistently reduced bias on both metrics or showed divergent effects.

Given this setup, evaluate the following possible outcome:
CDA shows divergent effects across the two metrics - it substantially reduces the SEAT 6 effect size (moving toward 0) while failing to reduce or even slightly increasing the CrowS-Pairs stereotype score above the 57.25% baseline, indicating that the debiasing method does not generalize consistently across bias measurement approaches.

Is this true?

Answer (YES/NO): NO